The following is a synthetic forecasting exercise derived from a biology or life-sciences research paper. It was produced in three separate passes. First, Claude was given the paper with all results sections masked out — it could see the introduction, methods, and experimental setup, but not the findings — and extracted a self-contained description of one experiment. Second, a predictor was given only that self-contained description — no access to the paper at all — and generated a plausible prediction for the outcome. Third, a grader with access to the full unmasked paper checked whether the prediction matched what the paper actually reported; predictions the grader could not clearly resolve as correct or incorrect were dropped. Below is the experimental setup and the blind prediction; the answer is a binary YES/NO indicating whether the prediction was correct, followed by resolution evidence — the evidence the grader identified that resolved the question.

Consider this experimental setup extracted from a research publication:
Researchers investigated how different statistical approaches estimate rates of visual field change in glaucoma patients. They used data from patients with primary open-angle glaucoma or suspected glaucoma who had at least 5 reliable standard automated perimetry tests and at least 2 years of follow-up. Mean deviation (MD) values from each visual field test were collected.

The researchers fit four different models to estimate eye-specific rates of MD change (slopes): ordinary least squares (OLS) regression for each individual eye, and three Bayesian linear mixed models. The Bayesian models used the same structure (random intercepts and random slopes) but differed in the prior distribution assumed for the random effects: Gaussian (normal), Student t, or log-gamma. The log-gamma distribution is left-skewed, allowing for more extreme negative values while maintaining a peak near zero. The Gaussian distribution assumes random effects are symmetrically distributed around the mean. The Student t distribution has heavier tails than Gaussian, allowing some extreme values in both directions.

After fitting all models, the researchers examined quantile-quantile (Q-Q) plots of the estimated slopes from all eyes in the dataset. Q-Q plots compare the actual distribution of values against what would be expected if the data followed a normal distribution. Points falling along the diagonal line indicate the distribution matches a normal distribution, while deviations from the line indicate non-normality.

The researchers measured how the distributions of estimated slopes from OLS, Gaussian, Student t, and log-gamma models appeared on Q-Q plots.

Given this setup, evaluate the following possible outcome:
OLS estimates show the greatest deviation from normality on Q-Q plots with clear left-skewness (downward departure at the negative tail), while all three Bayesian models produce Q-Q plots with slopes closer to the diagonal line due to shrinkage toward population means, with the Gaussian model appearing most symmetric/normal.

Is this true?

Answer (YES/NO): NO